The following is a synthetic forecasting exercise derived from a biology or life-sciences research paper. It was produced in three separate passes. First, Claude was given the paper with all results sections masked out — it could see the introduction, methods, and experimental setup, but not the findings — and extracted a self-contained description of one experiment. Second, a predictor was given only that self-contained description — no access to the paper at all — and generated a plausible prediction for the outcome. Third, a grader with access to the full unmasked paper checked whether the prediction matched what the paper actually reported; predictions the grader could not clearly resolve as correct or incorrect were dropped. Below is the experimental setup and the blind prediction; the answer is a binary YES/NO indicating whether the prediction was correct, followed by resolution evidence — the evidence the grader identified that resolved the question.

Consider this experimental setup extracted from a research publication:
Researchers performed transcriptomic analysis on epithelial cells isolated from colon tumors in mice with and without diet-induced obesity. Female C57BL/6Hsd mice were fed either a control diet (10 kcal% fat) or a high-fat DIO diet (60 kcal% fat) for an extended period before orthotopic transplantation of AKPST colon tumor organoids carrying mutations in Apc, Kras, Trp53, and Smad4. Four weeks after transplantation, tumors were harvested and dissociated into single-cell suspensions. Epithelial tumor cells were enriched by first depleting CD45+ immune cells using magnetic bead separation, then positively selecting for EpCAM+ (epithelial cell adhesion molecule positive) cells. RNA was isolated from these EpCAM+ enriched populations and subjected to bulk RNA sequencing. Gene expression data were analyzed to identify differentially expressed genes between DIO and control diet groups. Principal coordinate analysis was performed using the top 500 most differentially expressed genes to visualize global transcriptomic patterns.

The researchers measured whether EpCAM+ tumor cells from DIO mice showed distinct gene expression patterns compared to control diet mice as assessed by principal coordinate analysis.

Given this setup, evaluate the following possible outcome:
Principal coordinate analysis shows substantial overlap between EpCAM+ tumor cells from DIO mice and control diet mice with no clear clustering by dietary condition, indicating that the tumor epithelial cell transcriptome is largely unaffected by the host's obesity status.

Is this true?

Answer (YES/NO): NO